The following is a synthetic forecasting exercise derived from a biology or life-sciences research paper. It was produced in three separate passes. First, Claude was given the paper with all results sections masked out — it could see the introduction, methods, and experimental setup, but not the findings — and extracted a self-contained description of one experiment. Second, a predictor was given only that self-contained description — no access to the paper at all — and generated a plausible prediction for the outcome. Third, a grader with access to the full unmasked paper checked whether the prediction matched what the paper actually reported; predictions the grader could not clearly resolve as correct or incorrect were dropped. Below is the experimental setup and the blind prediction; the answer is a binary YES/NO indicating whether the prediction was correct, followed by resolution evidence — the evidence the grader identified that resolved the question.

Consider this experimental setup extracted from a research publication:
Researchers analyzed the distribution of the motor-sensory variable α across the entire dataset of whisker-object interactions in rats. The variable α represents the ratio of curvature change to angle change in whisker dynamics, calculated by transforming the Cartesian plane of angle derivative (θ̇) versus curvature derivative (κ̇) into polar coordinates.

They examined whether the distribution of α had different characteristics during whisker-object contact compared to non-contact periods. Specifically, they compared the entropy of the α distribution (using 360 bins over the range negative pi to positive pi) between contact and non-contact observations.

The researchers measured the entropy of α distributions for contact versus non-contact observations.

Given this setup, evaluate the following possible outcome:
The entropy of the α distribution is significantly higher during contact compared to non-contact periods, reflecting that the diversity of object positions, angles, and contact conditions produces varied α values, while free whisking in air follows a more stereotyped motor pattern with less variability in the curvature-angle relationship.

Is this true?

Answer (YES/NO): NO